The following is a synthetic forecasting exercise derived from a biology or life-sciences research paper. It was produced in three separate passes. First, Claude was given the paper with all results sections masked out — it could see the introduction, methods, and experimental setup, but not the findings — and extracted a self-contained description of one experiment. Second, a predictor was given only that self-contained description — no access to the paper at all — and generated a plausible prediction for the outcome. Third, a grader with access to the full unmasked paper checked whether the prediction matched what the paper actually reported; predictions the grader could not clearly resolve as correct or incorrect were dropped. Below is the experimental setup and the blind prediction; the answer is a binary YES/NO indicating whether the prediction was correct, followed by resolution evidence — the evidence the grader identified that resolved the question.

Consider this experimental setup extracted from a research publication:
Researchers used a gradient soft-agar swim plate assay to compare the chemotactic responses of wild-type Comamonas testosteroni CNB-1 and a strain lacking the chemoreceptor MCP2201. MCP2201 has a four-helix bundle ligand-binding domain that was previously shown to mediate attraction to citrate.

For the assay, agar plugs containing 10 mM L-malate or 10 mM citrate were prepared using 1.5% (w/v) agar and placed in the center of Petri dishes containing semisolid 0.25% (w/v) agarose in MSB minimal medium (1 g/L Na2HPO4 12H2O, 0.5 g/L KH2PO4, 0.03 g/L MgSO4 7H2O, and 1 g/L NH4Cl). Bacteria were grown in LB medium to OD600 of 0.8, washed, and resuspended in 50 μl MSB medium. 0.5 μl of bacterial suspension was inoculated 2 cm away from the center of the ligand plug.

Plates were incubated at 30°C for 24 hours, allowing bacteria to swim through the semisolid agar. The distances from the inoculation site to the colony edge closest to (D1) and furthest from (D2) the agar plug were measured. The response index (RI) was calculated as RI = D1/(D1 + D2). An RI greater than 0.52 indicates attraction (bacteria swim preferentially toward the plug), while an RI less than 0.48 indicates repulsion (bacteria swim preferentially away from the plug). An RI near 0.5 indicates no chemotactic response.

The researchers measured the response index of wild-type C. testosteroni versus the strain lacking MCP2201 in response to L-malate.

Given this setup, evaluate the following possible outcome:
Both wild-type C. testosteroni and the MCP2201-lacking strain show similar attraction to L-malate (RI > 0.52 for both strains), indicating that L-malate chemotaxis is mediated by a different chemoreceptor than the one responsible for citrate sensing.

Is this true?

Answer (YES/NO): NO